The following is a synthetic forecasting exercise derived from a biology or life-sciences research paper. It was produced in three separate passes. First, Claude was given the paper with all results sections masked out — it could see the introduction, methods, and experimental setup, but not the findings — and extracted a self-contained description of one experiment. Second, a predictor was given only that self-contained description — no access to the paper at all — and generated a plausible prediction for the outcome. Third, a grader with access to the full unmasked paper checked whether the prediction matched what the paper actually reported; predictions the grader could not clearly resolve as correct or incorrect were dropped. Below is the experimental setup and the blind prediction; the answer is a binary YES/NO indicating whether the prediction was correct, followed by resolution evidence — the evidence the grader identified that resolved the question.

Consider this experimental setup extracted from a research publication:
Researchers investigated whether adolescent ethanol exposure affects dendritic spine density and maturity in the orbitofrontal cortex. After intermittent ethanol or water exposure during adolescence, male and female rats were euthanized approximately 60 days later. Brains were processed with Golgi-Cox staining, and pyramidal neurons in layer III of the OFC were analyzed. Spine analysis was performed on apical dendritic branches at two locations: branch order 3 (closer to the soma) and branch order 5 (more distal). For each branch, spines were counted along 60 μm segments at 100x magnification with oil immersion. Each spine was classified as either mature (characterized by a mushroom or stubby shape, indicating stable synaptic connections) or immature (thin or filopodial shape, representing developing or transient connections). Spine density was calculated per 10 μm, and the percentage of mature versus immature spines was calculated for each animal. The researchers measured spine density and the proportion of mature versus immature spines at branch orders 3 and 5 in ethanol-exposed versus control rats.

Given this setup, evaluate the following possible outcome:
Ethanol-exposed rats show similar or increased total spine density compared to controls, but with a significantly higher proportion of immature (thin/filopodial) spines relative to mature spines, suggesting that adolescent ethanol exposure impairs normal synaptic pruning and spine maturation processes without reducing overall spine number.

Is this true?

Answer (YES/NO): NO